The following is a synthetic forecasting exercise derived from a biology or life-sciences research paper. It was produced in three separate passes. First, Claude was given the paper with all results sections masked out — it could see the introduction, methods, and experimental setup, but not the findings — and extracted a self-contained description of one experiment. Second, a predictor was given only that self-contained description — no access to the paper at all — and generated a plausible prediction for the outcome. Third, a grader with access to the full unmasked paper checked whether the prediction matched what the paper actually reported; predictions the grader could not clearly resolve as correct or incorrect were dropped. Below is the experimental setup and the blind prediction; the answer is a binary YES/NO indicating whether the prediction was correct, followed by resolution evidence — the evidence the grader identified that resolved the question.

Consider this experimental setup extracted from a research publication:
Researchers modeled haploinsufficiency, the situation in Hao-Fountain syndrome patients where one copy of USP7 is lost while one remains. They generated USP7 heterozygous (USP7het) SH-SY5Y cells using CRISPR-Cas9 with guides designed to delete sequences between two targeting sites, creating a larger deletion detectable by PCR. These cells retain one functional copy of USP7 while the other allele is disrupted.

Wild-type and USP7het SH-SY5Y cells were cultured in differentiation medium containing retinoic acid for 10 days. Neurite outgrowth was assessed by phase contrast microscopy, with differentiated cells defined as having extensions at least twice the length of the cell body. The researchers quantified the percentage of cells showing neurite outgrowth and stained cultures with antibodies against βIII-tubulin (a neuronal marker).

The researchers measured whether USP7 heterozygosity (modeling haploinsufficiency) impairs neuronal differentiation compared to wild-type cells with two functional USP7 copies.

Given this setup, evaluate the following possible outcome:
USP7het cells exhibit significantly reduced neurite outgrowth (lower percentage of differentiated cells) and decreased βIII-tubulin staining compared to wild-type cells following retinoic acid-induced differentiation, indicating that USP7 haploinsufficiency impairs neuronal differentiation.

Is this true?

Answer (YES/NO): YES